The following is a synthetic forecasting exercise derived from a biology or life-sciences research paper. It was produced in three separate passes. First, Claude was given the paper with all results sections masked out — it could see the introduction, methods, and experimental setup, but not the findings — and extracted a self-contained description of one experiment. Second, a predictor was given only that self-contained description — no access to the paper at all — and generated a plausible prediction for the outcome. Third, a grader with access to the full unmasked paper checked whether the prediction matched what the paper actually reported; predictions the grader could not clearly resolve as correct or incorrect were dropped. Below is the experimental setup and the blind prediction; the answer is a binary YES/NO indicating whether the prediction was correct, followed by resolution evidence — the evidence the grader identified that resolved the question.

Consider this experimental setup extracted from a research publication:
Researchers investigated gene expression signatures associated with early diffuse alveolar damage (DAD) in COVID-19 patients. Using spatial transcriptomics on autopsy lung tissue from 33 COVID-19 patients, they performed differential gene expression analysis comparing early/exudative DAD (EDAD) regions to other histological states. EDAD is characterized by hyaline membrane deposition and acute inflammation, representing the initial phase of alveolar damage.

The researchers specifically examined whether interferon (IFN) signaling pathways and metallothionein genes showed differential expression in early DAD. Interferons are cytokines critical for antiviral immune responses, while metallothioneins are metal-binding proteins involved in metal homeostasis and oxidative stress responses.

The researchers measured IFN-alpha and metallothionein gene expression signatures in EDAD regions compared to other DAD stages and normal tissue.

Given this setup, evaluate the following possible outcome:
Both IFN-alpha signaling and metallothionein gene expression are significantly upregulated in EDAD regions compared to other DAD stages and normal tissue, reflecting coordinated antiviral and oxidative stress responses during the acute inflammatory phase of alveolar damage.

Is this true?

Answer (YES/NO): YES